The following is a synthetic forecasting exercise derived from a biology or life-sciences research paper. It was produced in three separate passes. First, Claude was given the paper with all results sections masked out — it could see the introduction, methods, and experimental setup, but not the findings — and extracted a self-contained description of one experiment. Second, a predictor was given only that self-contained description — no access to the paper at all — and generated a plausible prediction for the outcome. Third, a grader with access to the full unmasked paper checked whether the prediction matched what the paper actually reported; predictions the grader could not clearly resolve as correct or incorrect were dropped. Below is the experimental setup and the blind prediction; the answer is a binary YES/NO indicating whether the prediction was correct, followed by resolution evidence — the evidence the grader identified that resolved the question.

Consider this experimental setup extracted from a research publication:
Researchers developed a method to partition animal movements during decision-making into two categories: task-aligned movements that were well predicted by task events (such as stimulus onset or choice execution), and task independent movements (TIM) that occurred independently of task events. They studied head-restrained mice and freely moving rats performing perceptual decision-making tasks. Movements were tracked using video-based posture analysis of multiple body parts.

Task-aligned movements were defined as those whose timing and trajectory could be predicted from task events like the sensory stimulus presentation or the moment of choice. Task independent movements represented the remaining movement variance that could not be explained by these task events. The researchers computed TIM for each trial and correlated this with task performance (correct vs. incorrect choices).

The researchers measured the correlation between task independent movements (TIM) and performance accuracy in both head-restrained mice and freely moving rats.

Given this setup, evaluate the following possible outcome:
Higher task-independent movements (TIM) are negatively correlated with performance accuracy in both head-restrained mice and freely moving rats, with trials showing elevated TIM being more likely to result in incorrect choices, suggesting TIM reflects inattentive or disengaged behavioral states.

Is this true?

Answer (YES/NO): YES